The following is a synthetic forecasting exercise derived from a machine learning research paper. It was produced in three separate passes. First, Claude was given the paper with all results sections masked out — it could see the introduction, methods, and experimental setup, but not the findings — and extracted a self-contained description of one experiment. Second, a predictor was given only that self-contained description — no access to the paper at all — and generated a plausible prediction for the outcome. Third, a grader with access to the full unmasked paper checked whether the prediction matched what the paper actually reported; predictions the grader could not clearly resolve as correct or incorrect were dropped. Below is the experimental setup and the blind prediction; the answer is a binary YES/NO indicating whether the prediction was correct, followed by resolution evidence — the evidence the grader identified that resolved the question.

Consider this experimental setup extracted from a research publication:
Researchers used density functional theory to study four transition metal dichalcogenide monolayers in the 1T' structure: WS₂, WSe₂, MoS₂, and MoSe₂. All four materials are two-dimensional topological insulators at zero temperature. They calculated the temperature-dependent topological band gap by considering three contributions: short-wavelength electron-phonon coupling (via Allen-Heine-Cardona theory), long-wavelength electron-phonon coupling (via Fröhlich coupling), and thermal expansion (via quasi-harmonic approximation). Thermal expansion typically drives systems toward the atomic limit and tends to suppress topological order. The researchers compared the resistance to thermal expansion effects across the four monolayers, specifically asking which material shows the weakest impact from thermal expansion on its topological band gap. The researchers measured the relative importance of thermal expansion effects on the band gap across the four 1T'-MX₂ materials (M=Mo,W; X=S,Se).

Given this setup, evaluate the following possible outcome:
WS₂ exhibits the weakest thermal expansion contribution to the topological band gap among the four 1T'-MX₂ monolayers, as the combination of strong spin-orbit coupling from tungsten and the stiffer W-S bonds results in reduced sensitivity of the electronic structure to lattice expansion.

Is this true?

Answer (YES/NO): NO